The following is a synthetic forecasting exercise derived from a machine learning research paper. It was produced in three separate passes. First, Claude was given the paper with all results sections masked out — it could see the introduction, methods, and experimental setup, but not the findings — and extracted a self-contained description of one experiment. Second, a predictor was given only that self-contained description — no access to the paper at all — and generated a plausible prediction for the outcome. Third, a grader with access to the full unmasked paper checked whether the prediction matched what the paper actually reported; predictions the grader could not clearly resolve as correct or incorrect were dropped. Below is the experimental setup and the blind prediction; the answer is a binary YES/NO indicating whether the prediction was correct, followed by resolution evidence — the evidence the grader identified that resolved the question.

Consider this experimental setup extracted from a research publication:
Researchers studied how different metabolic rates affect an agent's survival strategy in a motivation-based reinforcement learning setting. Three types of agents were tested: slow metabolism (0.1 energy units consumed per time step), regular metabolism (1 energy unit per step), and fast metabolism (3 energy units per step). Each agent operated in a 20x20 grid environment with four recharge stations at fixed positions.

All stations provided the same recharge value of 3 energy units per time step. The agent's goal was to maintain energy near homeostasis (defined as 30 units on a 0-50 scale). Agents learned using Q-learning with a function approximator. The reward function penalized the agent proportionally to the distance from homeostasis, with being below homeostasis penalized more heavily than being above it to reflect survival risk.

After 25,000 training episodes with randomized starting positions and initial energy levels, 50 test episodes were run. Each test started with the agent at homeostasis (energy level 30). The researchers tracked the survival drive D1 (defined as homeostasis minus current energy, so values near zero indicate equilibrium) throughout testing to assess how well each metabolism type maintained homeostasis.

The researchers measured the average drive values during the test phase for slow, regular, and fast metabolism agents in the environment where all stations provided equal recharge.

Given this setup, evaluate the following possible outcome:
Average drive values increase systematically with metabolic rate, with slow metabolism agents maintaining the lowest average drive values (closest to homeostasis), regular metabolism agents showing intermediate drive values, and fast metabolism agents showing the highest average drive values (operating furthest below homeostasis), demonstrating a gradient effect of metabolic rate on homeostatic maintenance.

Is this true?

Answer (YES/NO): NO